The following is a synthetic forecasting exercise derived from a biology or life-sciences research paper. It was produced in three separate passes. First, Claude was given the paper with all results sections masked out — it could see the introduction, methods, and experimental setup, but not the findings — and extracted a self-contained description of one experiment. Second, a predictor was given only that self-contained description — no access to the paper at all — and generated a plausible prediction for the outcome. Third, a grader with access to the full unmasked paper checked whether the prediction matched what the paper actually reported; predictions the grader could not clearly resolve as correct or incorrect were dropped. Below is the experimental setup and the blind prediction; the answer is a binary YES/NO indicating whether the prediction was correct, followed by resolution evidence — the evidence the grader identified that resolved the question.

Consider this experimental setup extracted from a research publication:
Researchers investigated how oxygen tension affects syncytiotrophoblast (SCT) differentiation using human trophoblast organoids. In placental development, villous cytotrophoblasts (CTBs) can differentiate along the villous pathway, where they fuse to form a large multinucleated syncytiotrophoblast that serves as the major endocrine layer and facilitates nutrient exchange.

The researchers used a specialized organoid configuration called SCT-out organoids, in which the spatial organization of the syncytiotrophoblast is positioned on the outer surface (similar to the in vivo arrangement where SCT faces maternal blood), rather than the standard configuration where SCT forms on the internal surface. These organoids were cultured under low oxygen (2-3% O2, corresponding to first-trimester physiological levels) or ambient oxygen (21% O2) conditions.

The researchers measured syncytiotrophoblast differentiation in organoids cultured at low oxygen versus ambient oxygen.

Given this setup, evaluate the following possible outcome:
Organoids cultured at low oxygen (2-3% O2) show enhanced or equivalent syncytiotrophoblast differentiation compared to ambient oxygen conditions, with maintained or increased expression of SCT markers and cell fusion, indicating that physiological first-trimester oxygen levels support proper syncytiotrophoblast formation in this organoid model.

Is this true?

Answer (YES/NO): NO